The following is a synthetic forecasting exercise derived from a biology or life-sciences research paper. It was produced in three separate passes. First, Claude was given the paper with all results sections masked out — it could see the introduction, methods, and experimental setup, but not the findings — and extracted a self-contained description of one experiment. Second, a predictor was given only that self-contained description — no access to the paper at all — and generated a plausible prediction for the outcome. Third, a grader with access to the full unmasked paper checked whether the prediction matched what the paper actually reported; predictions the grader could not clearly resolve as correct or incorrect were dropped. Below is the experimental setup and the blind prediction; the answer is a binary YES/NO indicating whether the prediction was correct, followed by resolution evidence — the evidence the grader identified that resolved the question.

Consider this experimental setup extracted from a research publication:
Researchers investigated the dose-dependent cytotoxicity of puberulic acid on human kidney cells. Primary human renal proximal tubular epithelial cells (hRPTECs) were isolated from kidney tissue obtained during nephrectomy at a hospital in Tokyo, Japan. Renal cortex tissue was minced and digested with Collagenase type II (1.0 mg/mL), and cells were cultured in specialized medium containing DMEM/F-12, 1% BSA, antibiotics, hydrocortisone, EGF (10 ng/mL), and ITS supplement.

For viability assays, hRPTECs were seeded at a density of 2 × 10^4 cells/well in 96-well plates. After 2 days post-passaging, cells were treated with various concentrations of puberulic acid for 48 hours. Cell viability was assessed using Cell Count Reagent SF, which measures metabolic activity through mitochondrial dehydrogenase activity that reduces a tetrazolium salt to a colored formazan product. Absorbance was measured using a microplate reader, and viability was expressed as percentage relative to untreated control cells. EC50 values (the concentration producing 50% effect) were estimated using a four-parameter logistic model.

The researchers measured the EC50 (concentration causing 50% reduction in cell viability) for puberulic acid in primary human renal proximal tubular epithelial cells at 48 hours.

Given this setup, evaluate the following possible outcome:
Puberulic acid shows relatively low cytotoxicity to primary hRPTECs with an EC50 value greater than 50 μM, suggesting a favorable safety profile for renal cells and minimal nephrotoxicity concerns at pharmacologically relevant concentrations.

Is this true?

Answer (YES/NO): NO